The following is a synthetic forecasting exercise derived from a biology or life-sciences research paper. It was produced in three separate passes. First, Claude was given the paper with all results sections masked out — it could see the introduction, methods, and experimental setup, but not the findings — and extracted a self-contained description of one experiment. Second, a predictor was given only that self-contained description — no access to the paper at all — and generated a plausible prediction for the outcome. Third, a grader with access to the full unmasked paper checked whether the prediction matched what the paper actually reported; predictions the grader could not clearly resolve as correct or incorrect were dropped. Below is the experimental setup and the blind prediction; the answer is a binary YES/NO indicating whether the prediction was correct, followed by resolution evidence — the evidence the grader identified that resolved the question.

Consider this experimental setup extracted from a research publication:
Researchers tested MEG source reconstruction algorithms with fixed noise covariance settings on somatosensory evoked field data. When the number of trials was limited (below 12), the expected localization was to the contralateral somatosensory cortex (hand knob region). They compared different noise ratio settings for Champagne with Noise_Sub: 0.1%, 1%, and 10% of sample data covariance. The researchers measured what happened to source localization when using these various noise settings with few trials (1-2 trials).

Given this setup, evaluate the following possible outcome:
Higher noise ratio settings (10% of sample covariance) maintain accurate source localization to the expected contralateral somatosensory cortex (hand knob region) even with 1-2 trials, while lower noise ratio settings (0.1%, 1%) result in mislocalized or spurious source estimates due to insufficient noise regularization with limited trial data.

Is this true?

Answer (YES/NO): NO